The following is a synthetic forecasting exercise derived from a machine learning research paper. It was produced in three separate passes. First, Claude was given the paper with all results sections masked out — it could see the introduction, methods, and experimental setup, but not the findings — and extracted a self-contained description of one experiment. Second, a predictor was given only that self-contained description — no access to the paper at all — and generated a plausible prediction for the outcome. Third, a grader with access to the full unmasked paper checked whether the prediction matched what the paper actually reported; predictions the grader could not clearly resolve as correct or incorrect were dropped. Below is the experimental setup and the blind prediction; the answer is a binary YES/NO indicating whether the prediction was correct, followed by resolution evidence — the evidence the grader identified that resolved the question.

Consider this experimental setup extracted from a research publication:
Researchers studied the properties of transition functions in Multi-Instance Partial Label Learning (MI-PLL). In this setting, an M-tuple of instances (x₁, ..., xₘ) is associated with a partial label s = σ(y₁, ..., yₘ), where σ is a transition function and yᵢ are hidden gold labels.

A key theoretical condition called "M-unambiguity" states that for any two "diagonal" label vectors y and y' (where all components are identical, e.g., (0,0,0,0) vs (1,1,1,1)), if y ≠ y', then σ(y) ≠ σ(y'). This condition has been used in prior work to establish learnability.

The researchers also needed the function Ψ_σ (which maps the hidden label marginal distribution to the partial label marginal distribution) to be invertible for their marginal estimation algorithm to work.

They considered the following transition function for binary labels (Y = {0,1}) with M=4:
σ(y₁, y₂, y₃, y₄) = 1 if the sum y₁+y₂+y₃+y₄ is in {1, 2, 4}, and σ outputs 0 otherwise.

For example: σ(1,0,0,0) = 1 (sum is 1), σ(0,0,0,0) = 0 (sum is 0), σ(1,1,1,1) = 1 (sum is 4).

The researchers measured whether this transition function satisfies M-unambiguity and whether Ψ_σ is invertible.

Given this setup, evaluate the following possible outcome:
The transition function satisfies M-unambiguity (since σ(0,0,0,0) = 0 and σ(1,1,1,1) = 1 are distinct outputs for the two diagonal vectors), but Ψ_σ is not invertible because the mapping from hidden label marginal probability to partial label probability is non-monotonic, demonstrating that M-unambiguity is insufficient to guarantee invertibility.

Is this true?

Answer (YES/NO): YES